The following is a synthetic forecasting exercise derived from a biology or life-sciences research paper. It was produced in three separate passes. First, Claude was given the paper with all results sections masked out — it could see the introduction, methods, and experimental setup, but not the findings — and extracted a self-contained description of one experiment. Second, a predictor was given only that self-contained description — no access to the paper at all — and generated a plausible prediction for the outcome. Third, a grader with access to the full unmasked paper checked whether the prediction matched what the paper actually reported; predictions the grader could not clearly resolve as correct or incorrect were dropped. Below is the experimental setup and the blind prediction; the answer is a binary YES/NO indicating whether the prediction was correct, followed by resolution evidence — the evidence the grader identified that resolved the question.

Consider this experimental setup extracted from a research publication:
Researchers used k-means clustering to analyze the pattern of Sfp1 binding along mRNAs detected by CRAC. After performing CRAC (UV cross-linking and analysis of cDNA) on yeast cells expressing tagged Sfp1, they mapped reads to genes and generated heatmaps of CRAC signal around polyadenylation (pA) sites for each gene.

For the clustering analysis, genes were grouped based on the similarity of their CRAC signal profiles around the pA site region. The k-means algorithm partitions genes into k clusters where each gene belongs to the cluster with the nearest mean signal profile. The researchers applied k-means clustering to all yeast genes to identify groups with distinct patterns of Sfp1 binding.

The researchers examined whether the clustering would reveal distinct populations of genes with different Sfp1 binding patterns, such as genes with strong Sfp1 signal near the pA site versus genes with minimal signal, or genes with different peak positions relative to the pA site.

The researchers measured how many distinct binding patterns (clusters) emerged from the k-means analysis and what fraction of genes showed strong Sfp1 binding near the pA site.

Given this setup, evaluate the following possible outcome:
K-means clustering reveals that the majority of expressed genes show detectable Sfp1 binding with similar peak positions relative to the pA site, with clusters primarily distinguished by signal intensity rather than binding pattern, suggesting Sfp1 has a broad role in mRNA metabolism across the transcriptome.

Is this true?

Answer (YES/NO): NO